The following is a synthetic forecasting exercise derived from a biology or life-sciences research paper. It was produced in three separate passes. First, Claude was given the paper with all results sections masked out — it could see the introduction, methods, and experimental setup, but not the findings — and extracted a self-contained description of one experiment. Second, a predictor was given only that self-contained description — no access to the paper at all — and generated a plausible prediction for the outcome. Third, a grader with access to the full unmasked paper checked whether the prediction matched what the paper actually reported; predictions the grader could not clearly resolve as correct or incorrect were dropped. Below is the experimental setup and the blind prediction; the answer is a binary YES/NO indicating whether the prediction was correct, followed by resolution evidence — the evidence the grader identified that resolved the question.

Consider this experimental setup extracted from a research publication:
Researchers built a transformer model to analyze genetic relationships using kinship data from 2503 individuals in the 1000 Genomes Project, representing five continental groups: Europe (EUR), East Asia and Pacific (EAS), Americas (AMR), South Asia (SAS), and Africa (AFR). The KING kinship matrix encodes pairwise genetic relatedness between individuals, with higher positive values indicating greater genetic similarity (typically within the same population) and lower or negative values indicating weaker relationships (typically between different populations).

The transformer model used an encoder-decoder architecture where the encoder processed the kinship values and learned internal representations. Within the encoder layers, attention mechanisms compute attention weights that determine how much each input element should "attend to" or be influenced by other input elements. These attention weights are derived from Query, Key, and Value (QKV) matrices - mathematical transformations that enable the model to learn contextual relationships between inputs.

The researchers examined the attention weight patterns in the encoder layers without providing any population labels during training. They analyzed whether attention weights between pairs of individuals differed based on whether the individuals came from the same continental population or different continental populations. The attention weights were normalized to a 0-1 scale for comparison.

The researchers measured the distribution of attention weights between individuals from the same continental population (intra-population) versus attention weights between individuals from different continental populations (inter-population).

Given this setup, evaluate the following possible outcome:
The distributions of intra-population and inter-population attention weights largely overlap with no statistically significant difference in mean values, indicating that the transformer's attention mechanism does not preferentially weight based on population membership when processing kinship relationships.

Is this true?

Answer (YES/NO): NO